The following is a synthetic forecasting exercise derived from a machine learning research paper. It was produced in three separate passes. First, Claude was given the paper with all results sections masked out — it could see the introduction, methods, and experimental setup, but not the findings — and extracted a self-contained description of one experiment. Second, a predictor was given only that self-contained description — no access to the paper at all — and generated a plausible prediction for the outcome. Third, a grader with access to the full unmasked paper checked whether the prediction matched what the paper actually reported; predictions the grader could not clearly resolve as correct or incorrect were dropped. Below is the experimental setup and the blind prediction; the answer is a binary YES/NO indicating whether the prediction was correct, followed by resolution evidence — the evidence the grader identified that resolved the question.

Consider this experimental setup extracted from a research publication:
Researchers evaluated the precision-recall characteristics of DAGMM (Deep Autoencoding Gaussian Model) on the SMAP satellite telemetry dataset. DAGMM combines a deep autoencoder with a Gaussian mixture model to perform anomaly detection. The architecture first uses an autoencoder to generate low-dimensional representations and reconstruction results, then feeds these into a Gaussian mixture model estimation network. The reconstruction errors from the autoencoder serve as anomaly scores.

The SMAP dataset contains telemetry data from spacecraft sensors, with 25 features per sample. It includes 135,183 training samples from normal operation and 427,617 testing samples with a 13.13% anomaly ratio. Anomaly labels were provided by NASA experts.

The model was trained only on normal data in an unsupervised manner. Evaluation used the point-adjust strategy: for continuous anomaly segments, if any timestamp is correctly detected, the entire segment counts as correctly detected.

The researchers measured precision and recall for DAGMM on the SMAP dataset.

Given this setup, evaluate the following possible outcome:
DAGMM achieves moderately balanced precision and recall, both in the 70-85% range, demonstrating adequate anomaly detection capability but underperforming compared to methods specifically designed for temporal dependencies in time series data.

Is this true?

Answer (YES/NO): NO